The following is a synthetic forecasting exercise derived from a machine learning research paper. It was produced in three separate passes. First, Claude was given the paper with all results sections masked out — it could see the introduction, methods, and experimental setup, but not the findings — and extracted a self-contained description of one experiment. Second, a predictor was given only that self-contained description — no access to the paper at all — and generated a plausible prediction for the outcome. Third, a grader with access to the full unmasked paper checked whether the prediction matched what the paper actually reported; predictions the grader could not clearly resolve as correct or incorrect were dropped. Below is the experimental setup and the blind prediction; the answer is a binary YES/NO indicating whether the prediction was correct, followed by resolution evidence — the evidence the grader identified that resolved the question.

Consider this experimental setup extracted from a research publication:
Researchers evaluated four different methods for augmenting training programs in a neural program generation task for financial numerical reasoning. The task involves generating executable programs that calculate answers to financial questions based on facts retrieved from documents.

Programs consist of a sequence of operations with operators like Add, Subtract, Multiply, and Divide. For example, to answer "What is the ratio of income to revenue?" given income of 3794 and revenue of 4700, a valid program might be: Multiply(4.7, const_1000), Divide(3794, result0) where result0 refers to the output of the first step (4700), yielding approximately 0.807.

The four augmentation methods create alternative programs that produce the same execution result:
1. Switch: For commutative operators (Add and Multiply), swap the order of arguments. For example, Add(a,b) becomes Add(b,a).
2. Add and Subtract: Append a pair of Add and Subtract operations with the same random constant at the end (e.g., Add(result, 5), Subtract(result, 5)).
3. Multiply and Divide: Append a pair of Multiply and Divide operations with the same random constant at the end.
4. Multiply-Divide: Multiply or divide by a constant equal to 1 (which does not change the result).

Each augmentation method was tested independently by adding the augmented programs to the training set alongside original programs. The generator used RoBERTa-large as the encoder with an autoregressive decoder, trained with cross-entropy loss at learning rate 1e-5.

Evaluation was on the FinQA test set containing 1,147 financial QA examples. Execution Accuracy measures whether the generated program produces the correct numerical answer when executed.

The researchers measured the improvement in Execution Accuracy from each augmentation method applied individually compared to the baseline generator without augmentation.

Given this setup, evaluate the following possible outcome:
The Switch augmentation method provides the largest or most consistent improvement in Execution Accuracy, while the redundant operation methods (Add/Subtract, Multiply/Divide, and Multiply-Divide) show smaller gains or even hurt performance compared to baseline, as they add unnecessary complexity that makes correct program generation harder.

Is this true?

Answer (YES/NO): NO